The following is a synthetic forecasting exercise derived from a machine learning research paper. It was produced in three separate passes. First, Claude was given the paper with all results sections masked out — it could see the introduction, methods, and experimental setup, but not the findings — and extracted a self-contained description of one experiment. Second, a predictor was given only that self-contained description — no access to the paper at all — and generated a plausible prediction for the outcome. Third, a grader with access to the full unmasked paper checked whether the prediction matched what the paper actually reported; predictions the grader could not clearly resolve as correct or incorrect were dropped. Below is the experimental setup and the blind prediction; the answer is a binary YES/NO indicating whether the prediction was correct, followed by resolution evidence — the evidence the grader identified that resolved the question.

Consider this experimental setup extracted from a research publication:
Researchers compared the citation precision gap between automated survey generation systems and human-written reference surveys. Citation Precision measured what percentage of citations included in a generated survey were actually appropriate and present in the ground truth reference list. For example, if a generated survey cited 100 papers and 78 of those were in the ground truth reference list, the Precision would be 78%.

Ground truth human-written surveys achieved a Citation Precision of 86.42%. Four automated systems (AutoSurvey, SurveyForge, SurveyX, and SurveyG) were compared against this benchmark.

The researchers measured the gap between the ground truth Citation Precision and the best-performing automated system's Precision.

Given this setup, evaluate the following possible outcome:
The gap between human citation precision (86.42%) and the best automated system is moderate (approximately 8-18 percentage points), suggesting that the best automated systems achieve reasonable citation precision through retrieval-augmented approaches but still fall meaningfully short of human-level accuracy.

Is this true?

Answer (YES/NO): YES